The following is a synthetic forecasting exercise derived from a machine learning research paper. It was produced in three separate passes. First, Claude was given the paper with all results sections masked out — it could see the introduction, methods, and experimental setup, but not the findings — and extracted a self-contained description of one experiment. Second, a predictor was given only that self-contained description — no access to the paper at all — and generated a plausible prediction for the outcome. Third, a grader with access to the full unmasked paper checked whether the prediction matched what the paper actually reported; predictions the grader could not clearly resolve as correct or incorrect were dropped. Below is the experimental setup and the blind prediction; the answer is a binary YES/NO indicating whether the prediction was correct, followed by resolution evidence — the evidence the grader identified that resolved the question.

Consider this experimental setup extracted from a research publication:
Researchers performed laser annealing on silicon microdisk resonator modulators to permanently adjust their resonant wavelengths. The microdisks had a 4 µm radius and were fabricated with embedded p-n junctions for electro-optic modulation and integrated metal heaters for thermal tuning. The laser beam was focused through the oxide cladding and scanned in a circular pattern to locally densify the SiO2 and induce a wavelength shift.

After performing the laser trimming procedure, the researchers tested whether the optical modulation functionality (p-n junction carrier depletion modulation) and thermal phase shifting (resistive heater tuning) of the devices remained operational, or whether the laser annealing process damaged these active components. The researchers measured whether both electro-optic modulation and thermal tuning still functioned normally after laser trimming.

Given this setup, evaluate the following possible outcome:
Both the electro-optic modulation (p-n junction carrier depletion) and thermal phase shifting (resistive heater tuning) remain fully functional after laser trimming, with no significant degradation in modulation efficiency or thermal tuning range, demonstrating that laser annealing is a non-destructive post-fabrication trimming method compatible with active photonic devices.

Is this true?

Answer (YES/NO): YES